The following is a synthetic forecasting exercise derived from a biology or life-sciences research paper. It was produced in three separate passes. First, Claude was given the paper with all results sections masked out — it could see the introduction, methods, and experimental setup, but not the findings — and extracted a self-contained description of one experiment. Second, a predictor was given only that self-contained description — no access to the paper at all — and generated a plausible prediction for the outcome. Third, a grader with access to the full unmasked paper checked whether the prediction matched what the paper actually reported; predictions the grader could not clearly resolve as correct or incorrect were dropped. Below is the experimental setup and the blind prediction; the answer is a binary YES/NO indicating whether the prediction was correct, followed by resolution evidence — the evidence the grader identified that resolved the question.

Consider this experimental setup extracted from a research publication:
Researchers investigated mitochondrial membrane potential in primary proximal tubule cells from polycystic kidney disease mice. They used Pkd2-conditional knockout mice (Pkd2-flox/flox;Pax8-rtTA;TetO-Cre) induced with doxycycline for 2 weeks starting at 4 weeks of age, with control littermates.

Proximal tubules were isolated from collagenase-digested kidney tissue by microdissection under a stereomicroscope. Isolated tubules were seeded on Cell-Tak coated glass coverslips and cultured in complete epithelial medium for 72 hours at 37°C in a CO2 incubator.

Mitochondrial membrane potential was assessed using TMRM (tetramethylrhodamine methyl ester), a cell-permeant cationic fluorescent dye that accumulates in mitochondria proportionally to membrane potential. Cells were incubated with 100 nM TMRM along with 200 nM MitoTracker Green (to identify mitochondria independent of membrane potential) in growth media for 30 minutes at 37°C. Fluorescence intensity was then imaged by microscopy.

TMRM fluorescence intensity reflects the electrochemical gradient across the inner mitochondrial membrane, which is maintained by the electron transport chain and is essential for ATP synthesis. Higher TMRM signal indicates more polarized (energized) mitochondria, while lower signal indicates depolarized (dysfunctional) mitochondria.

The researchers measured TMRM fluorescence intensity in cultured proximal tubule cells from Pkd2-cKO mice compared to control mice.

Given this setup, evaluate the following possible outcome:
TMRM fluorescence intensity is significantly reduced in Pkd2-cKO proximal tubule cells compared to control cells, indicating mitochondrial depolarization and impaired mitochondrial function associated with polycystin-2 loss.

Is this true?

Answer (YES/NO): NO